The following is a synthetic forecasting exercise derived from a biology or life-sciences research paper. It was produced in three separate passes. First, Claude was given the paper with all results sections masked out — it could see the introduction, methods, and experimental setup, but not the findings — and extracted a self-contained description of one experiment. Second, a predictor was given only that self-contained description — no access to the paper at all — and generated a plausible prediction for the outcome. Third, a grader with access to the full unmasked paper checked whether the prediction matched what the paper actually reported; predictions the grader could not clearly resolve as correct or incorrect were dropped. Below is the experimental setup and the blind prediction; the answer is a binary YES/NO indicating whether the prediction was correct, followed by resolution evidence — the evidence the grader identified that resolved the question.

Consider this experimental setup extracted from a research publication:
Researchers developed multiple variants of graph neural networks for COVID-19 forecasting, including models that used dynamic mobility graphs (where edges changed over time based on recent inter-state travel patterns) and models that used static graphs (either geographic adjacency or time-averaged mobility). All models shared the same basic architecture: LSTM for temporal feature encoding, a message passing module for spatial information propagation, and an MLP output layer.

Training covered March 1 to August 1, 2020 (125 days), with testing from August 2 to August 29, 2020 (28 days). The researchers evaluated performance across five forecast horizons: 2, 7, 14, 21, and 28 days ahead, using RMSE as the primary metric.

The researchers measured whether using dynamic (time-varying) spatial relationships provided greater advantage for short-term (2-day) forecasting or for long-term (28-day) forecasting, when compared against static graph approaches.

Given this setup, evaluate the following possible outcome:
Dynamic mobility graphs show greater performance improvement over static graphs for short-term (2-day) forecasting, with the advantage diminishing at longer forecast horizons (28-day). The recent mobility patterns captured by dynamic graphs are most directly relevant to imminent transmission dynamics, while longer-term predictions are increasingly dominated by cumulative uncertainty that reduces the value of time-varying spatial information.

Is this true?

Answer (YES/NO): NO